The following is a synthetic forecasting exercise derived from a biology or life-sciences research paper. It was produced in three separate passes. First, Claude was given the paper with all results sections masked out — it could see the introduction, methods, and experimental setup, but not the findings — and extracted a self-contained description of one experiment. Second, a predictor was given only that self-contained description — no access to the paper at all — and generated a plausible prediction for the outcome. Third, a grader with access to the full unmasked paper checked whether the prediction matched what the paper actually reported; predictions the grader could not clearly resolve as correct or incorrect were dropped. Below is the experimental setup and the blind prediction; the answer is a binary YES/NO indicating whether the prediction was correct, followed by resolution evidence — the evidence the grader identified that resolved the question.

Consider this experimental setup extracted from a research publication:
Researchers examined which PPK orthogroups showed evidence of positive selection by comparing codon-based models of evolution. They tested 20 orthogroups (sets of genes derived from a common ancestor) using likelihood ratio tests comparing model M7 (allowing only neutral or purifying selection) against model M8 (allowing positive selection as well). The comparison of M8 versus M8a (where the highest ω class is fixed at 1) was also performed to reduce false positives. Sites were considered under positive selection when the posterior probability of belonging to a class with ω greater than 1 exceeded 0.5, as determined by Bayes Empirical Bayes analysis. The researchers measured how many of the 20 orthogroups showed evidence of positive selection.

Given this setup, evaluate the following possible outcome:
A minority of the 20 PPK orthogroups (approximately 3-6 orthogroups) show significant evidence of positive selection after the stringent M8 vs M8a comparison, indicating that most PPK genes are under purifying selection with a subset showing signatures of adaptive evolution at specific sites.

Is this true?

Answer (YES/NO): YES